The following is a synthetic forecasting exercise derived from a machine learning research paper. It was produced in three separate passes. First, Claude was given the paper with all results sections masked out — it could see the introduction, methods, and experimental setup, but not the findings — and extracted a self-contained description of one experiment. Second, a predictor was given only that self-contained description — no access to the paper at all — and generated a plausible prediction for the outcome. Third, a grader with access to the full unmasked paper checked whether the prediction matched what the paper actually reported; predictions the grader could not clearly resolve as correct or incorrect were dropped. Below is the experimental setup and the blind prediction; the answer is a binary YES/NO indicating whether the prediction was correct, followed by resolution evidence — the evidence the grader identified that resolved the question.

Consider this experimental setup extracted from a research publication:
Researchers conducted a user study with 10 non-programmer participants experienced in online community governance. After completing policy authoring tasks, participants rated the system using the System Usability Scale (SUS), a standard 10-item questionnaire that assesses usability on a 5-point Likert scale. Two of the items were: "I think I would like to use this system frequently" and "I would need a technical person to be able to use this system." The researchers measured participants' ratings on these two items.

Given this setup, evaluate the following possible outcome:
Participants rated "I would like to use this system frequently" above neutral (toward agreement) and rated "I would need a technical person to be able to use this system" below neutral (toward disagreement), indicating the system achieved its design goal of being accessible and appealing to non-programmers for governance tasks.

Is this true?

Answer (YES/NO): YES